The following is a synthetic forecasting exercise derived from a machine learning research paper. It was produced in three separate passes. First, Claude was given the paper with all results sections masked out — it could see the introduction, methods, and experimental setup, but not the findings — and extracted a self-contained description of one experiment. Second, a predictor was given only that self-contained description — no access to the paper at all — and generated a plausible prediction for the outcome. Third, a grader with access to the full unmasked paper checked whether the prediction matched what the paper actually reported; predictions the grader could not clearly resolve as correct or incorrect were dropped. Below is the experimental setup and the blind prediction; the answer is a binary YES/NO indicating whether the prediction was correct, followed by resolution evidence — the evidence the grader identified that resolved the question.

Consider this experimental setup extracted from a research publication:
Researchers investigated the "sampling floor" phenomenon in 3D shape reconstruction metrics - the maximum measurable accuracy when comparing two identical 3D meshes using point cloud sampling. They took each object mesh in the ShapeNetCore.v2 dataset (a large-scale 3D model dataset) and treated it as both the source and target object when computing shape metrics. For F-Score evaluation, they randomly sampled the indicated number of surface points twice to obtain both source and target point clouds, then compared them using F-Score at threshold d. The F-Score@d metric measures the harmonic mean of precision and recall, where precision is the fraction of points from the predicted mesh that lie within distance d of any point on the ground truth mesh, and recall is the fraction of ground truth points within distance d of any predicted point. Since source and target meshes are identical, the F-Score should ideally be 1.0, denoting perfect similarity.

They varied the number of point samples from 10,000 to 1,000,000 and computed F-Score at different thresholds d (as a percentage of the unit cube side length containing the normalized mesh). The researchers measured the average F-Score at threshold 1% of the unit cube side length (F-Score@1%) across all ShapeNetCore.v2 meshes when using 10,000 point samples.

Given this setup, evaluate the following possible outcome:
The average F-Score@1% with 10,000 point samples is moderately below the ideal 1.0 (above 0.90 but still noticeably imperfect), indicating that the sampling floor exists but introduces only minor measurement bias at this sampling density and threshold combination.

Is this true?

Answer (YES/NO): NO